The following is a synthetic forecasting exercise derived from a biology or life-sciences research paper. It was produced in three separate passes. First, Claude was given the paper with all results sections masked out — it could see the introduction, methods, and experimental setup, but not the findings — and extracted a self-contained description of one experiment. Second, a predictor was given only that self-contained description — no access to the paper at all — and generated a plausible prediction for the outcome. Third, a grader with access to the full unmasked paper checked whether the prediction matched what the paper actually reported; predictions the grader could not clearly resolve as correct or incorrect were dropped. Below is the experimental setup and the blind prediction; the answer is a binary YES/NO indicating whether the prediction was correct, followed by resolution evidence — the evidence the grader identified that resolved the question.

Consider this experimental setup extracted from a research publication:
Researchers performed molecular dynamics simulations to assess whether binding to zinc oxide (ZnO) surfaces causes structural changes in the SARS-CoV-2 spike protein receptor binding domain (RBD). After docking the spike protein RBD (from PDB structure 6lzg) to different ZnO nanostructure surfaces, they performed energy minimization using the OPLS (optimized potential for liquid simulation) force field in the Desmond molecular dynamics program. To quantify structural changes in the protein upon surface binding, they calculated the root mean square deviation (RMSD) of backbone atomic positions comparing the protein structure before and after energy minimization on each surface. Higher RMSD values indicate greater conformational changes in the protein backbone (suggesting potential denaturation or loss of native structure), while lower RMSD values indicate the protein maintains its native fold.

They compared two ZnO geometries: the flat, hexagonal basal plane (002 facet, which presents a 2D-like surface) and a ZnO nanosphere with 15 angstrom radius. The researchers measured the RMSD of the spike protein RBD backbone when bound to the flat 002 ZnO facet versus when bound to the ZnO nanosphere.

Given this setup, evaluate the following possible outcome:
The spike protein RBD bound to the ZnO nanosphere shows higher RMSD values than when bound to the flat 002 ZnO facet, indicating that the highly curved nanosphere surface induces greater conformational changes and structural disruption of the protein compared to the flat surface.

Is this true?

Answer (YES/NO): NO